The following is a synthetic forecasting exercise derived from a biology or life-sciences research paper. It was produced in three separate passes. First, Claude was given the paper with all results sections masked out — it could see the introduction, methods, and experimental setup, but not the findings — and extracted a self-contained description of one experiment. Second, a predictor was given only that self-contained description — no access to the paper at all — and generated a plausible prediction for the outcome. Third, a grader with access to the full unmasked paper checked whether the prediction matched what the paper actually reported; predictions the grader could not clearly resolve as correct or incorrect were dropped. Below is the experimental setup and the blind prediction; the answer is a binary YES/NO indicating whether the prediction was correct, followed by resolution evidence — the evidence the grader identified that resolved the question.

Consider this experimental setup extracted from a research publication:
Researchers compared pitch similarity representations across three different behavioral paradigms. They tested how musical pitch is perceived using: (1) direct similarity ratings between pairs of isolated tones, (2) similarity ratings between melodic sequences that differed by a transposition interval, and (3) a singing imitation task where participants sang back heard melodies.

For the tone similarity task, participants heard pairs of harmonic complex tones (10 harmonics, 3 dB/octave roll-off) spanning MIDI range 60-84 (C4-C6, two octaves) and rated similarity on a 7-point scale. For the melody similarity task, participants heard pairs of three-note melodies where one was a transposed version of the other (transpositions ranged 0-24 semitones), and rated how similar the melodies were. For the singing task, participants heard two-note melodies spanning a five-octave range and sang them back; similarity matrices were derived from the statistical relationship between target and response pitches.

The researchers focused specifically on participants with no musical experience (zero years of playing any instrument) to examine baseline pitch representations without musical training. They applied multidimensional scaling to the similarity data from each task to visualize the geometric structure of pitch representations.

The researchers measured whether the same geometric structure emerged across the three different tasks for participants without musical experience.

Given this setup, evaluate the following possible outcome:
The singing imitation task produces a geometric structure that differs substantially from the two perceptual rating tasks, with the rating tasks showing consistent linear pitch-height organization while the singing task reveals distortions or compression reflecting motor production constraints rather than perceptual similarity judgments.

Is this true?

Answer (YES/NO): NO